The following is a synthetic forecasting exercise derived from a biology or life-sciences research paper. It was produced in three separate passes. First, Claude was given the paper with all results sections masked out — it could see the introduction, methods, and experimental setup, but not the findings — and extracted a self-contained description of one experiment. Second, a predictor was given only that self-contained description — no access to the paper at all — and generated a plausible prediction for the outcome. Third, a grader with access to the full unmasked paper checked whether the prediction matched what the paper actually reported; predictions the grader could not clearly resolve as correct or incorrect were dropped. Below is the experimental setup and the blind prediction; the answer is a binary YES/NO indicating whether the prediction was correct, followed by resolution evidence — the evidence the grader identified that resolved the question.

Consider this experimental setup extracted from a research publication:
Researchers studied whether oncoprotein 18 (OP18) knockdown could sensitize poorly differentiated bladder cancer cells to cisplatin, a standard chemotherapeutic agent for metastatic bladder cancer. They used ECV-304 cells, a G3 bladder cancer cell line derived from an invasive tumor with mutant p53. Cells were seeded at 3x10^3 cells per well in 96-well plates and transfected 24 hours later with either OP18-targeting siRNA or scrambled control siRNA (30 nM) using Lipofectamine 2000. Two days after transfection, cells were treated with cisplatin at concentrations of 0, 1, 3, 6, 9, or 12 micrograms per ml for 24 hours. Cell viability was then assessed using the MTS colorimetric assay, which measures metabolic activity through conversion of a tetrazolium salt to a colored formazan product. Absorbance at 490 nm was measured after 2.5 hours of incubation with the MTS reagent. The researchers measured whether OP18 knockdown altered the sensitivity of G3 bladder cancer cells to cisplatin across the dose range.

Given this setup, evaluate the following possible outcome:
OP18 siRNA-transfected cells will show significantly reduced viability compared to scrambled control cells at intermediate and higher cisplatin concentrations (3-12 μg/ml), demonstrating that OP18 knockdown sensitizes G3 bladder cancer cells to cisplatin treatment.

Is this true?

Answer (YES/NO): NO